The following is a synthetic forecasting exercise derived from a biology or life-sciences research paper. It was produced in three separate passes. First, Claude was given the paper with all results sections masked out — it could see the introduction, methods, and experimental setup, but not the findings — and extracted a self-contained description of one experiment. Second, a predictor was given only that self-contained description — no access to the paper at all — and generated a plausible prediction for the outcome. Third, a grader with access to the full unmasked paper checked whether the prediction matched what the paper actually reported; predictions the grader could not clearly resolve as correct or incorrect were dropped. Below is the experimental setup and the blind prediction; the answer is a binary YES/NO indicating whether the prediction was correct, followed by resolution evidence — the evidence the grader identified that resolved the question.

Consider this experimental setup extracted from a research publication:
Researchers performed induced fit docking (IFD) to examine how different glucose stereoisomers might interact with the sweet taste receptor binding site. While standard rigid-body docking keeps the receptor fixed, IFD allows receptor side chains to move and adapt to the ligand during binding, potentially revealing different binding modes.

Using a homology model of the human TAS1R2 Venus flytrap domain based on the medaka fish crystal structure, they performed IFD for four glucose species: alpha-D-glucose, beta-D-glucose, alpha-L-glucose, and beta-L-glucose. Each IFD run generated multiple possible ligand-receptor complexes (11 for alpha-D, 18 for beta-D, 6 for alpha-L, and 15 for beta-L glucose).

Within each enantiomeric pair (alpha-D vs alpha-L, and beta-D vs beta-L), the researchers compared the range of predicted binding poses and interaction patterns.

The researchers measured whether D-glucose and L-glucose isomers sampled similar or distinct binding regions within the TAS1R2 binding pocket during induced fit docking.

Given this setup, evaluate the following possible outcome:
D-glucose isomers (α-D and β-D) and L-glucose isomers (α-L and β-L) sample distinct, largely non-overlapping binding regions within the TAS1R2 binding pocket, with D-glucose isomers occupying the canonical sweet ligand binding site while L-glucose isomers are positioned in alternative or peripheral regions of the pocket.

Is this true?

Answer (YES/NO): NO